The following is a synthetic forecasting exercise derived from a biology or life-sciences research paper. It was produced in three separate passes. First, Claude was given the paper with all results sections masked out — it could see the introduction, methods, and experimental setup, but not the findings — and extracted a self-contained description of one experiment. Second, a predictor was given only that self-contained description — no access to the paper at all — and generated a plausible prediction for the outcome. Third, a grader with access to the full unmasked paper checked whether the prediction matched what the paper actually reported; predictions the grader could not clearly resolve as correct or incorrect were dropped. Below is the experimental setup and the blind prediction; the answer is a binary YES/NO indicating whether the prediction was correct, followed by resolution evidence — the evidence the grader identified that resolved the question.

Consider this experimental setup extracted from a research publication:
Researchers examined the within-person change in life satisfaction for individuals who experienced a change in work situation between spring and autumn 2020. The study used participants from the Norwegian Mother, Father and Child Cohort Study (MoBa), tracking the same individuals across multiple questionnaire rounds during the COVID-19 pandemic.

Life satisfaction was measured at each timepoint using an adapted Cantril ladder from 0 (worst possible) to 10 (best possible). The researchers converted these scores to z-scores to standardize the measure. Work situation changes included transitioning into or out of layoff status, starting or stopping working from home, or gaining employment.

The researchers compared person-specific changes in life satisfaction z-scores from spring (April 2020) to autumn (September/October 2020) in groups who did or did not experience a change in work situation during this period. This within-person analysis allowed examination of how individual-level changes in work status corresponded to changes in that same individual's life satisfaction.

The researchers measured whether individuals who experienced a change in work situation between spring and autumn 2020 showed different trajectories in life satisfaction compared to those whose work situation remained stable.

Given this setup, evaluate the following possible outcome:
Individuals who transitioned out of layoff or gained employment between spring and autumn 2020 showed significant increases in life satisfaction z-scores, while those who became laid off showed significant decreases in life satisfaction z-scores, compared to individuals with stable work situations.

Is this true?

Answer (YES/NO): NO